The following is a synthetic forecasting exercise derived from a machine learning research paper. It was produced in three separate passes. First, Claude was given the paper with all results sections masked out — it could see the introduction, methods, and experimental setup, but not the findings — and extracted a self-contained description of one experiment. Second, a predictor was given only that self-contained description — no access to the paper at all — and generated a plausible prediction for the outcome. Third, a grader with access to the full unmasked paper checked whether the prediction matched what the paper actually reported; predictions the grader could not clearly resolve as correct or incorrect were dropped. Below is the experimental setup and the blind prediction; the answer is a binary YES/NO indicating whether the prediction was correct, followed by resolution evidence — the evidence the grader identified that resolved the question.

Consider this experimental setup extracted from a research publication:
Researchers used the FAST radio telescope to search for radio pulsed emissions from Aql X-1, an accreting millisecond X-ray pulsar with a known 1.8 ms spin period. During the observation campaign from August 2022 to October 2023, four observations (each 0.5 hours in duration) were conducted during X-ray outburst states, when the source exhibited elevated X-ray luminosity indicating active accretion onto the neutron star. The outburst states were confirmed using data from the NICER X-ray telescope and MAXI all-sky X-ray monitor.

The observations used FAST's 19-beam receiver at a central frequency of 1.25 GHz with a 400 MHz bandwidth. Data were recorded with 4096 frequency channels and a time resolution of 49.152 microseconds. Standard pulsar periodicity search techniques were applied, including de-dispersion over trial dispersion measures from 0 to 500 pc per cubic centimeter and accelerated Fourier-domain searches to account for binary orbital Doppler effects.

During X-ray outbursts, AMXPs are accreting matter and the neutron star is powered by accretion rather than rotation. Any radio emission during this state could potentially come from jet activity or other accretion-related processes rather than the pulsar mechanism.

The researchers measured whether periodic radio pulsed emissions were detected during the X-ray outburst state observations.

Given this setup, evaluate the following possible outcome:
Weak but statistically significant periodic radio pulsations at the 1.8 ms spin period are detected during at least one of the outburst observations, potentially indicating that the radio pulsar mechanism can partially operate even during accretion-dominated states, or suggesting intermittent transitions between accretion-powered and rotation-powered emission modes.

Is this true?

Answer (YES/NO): NO